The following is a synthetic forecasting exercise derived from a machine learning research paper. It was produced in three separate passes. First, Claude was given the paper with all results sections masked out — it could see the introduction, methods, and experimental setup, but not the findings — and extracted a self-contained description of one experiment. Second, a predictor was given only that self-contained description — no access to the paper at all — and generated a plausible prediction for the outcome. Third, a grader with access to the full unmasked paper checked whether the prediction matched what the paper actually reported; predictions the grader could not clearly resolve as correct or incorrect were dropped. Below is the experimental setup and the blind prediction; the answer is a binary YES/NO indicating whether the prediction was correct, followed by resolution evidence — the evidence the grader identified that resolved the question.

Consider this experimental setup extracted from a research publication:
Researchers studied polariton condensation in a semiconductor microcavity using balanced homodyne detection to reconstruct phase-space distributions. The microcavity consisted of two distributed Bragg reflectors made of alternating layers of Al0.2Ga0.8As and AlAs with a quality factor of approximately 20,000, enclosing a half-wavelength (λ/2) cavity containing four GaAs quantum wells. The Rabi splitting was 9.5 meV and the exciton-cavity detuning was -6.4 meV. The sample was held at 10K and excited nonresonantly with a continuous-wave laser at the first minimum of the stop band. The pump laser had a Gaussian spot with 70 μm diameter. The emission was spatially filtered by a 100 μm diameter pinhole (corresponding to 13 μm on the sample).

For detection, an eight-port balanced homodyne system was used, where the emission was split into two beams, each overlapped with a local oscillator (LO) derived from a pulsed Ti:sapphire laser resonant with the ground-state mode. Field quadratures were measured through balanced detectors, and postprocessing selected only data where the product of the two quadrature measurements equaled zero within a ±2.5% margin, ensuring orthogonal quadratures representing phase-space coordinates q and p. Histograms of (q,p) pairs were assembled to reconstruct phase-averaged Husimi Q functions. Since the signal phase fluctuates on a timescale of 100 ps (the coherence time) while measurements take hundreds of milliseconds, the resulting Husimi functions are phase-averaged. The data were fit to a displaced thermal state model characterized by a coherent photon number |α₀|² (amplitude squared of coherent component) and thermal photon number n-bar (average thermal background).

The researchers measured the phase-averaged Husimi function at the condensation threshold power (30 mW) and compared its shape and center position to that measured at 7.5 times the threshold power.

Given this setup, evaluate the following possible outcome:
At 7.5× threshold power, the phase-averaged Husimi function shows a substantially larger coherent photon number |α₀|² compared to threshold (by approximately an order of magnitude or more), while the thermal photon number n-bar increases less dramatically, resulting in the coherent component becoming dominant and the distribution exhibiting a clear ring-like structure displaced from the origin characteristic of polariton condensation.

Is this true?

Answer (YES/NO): YES